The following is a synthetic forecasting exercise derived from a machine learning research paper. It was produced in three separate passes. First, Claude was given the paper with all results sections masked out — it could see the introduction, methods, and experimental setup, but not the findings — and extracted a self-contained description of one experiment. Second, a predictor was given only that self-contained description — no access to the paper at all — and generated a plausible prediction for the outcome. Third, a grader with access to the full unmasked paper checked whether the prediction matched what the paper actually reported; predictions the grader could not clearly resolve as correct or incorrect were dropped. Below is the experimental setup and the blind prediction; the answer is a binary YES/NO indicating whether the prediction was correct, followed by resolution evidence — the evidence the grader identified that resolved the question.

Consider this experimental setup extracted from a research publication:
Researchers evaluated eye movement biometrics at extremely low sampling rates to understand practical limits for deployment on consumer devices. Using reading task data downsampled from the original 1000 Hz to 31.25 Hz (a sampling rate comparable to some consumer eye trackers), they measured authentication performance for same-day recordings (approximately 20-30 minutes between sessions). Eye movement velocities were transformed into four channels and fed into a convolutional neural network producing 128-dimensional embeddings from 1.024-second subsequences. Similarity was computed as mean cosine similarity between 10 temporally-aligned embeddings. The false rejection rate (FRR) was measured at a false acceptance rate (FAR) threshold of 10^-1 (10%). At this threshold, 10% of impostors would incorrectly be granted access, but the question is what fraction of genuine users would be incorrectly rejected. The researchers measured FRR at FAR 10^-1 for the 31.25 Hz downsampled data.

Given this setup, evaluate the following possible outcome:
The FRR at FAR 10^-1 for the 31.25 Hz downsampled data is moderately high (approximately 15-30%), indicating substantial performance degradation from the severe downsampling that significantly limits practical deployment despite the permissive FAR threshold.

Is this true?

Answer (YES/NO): NO